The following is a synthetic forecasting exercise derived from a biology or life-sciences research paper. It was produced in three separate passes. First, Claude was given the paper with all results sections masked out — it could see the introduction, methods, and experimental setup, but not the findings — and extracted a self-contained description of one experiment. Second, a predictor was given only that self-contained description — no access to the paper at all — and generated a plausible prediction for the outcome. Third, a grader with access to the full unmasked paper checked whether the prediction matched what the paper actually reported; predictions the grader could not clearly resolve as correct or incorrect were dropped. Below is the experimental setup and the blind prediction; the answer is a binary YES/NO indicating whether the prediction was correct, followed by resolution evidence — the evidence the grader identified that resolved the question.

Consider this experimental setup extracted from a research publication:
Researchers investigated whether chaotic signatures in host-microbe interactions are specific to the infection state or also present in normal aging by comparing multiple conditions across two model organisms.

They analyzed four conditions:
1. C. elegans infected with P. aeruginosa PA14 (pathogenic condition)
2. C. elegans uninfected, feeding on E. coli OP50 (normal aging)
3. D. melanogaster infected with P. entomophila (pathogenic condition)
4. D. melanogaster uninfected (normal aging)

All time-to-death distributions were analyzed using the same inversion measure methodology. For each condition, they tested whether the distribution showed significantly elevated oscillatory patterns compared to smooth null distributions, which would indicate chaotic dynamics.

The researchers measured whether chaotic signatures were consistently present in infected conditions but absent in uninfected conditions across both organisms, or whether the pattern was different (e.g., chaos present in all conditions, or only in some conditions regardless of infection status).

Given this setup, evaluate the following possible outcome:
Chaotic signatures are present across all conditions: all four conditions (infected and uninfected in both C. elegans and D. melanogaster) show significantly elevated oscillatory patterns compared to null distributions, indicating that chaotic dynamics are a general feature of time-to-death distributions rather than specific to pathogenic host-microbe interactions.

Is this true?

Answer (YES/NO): NO